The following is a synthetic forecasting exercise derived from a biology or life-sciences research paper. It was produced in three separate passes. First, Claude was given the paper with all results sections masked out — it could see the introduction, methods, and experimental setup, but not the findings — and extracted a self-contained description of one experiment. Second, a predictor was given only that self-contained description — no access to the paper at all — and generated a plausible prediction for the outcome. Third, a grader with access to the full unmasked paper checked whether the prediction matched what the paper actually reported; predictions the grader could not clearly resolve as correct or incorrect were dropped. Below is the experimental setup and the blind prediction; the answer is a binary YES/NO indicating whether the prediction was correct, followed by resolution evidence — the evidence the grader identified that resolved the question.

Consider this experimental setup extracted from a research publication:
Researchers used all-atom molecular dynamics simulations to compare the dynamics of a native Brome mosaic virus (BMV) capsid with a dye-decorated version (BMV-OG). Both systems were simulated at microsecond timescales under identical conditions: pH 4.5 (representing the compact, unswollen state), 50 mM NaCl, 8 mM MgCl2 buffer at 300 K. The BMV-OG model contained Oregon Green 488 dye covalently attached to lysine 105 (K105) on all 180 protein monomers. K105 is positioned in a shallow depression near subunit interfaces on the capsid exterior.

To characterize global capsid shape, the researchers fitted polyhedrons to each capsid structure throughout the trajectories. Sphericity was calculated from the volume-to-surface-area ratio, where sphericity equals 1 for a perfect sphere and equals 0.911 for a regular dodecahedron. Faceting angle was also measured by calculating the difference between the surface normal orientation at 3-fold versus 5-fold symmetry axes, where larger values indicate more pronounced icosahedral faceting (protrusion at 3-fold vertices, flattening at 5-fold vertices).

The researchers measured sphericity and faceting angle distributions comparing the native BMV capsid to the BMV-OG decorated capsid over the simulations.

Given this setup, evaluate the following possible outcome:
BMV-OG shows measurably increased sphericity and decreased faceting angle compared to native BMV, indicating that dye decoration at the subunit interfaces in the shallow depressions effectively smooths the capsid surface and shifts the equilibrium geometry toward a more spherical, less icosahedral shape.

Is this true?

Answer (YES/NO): YES